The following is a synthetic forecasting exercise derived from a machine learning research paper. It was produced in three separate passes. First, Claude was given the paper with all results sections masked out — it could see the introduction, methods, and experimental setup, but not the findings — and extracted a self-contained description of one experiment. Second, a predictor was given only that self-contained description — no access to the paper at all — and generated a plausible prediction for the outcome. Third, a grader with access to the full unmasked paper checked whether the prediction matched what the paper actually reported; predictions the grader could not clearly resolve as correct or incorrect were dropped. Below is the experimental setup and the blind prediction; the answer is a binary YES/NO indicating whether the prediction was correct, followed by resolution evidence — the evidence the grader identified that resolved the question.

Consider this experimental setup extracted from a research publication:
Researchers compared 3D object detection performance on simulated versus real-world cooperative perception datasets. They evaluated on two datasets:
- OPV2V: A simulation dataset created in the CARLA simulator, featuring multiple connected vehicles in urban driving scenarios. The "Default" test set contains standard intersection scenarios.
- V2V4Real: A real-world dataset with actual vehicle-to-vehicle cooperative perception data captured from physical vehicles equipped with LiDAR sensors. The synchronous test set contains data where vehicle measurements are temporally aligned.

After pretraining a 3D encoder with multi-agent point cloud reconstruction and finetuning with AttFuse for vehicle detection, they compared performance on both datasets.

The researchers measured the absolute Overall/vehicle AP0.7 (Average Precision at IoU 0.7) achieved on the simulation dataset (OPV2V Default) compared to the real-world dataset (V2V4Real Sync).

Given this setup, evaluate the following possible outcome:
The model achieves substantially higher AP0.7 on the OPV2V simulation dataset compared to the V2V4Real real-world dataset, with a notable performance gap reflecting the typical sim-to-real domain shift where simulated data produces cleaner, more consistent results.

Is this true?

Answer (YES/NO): YES